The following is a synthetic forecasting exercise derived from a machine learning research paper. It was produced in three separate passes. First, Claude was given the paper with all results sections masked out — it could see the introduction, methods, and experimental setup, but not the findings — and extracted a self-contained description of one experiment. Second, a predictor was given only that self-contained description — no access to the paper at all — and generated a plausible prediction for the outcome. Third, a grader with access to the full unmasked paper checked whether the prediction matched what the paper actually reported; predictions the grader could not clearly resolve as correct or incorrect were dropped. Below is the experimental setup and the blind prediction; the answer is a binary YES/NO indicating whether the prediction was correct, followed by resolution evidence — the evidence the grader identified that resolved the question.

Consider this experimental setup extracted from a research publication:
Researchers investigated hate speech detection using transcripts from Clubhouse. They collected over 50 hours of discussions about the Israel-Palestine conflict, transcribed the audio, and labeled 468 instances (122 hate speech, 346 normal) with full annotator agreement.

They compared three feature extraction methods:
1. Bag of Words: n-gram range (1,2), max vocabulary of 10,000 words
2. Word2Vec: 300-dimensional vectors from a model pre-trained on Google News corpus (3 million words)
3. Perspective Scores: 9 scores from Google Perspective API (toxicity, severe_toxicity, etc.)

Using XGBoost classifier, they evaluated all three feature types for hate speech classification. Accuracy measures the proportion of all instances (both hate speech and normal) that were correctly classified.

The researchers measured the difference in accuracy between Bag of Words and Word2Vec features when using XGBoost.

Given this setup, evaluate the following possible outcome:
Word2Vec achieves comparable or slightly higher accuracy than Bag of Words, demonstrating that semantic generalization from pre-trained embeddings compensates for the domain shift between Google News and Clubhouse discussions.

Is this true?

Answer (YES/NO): YES